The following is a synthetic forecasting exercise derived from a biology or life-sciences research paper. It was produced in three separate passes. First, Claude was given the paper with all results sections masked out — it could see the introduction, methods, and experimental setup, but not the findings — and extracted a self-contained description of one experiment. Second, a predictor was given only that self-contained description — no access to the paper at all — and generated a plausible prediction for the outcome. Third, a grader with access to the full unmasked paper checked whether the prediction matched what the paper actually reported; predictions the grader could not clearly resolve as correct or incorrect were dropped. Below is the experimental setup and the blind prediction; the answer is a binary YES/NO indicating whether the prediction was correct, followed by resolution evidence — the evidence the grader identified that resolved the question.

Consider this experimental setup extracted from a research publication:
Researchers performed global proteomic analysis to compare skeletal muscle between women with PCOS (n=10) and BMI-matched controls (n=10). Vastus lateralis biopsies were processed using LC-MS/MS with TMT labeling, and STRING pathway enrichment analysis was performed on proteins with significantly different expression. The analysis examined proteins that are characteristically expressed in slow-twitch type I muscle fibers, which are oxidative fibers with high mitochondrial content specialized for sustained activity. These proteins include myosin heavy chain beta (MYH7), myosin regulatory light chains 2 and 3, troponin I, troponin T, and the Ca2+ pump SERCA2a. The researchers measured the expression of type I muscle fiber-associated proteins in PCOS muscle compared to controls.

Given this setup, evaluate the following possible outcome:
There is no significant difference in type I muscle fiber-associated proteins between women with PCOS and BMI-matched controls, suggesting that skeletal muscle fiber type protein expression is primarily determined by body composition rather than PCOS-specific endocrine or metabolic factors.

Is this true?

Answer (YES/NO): NO